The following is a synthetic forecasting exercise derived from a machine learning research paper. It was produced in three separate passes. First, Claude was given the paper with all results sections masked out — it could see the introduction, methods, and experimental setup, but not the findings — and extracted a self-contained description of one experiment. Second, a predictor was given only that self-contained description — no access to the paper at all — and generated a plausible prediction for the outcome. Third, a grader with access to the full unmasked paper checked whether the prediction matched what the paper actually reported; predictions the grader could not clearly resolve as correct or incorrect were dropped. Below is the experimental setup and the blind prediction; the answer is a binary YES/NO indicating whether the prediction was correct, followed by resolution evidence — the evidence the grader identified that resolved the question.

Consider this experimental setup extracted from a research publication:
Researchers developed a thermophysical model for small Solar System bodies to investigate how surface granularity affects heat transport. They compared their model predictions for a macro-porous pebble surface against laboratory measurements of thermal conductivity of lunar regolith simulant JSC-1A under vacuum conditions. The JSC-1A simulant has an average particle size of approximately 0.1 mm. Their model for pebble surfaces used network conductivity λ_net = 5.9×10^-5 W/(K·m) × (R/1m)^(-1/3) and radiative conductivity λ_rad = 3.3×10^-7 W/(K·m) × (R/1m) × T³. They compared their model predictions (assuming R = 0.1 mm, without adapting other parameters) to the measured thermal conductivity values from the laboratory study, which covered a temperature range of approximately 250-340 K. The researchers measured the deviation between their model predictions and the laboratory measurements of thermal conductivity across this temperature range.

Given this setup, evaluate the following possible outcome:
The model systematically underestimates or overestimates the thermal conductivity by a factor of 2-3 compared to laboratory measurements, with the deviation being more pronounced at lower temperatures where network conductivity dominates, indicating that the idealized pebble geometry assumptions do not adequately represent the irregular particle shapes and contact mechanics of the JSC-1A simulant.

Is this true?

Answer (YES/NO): NO